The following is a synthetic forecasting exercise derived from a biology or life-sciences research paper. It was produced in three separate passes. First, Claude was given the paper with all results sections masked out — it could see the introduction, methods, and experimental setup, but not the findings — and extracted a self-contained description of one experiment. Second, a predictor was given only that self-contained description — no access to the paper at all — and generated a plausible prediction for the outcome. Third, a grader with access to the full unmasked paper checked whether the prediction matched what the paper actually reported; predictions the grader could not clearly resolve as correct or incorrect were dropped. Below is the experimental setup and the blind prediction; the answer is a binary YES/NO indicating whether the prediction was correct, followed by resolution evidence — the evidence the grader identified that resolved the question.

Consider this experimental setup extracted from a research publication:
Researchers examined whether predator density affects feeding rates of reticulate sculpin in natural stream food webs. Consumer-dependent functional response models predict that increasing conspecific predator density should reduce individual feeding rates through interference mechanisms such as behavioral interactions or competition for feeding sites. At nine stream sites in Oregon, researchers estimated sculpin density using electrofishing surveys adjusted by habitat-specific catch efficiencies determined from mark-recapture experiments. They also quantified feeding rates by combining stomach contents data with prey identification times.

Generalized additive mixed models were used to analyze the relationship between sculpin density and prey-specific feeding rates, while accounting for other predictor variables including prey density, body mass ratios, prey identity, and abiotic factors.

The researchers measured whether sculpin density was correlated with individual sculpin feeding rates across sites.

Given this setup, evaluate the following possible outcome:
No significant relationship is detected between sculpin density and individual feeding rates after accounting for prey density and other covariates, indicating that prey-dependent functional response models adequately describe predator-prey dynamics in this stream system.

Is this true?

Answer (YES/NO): NO